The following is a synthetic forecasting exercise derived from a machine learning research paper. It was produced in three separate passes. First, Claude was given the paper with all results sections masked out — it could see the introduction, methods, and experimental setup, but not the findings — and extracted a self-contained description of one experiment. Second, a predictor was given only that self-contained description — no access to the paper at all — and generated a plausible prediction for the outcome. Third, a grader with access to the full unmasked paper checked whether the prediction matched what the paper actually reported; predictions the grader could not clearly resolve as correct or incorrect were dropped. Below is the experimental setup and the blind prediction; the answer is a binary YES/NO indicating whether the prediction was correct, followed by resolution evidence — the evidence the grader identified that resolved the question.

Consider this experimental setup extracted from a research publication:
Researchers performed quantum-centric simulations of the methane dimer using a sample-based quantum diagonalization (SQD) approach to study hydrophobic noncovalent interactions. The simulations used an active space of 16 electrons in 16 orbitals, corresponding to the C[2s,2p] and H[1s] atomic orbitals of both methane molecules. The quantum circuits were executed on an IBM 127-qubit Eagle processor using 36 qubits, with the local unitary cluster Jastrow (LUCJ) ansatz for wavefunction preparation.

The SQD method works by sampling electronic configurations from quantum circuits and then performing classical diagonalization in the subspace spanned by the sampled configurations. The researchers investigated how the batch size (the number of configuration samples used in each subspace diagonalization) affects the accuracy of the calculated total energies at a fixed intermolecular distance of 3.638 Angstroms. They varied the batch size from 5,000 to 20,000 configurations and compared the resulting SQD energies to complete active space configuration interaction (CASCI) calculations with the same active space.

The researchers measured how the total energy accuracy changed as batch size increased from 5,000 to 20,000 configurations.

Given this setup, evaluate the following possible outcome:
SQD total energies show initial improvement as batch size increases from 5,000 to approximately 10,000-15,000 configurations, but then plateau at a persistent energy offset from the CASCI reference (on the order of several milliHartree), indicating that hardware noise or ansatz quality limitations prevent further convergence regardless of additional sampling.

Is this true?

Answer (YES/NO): NO